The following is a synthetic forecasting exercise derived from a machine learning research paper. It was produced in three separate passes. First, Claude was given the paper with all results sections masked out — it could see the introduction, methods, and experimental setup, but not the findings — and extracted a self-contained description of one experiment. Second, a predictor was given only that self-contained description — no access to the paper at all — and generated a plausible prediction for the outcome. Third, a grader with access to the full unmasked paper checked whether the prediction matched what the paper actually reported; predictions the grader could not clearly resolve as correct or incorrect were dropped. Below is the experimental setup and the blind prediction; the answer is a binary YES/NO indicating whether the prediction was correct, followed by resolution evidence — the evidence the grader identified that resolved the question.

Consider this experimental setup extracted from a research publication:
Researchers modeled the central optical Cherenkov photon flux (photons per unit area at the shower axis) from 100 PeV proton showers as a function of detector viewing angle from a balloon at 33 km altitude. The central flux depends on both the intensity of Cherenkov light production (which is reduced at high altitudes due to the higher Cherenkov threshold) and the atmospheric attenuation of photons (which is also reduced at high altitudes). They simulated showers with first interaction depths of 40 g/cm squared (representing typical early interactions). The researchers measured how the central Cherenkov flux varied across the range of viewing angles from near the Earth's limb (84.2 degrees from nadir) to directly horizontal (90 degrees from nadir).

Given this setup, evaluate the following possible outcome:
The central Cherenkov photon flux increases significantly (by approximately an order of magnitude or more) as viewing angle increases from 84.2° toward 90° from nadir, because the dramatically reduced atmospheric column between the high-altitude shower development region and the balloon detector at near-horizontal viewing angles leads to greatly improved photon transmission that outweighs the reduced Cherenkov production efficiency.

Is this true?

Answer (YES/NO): NO